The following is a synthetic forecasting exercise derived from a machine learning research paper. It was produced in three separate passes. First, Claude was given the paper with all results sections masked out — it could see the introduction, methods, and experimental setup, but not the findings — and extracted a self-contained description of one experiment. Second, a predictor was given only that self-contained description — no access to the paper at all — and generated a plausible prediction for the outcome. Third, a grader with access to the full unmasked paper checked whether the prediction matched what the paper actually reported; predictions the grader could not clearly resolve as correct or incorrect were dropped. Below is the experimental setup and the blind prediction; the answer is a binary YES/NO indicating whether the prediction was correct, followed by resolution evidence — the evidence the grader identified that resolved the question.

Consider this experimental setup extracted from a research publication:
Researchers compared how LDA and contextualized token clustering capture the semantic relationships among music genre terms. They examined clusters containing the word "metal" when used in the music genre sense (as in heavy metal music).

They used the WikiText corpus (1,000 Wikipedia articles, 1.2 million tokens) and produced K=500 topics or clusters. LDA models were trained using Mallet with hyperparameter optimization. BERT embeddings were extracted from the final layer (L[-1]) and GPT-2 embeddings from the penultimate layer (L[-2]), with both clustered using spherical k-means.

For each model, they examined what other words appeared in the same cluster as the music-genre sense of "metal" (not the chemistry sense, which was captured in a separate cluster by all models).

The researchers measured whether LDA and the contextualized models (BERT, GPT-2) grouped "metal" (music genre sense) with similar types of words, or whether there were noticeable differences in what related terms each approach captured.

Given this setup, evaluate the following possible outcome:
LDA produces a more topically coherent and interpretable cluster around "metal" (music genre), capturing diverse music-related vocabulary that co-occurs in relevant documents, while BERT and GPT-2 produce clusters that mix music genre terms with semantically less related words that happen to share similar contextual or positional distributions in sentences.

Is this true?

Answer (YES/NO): NO